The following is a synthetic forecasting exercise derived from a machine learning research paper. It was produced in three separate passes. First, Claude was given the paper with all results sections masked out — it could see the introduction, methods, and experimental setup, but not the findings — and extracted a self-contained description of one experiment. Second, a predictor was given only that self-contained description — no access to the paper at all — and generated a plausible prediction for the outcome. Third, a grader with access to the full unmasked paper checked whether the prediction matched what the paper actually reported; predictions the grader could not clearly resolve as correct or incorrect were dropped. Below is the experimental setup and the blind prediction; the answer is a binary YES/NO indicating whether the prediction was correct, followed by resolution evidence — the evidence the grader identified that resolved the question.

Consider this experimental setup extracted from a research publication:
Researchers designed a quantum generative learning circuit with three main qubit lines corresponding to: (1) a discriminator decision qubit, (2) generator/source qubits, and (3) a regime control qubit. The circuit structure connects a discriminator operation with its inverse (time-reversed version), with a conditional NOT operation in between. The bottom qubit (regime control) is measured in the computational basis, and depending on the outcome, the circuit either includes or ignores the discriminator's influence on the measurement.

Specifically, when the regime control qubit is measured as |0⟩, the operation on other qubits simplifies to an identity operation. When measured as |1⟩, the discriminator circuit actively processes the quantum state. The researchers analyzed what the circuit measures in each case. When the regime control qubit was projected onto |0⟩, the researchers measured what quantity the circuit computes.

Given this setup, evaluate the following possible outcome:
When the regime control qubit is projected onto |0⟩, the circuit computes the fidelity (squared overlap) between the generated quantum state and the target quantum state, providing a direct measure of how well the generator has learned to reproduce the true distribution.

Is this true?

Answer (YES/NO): YES